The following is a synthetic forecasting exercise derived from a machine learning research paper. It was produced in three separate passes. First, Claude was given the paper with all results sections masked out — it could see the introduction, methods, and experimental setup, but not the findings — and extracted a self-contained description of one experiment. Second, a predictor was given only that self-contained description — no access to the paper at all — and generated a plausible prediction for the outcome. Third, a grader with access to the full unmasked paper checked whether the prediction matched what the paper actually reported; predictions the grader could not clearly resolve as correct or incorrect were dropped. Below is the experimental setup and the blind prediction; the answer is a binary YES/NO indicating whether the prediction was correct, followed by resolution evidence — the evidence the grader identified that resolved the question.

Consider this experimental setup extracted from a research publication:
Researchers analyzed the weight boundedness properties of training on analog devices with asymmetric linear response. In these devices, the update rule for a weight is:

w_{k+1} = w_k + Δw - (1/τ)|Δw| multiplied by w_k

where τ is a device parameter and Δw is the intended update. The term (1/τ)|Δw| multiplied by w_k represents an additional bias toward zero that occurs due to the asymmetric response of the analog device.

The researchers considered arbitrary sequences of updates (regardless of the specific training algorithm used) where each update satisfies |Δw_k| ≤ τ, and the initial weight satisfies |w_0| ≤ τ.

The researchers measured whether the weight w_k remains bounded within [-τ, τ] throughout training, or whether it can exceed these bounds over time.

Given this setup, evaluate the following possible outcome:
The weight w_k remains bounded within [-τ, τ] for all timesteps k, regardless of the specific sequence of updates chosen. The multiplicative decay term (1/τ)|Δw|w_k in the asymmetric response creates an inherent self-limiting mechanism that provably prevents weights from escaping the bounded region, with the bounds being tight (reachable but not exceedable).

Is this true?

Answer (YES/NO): NO